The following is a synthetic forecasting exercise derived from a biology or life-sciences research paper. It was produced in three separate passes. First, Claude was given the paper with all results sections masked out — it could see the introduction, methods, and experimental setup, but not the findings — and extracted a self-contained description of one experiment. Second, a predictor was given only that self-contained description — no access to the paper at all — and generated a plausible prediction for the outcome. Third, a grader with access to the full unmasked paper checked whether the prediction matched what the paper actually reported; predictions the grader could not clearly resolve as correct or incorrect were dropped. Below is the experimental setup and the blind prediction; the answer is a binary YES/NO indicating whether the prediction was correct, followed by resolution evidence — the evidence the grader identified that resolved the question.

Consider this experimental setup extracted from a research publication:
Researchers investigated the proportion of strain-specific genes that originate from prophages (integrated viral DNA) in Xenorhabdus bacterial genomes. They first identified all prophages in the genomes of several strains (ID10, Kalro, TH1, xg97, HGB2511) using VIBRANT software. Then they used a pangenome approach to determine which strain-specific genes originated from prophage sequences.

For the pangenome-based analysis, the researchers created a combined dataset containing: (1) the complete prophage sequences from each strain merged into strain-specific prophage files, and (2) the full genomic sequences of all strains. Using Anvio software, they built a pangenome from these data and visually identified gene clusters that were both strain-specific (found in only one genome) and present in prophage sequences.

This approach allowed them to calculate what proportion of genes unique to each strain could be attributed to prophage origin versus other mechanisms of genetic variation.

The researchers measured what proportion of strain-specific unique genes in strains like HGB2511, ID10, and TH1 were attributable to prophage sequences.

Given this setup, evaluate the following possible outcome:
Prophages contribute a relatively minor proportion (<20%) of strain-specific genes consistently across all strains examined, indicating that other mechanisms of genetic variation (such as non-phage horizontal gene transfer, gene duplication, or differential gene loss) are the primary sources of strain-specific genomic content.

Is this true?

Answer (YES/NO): NO